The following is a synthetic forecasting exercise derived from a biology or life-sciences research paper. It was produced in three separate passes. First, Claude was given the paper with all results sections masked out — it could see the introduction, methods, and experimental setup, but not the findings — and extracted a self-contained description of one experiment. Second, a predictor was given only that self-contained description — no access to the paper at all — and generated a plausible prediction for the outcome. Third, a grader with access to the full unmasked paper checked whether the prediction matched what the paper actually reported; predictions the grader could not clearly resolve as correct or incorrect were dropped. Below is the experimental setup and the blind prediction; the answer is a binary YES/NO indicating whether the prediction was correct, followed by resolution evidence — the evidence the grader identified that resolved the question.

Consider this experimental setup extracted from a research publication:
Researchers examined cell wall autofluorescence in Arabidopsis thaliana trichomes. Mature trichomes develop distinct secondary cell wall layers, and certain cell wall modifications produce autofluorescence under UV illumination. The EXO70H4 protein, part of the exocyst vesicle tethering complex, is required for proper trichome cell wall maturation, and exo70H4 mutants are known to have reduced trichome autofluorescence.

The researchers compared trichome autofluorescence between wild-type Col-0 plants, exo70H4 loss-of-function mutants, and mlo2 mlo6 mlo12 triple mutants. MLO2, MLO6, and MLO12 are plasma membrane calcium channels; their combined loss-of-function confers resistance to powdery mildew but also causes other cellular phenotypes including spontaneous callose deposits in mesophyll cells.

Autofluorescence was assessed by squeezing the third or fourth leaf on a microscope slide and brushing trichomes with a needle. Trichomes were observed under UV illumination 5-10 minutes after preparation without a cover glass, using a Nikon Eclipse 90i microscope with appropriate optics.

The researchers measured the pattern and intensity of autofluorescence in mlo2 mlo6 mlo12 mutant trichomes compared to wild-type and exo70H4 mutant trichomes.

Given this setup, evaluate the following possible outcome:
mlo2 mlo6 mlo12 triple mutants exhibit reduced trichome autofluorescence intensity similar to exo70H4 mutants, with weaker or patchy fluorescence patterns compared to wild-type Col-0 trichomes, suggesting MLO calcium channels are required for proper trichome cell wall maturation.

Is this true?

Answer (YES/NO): YES